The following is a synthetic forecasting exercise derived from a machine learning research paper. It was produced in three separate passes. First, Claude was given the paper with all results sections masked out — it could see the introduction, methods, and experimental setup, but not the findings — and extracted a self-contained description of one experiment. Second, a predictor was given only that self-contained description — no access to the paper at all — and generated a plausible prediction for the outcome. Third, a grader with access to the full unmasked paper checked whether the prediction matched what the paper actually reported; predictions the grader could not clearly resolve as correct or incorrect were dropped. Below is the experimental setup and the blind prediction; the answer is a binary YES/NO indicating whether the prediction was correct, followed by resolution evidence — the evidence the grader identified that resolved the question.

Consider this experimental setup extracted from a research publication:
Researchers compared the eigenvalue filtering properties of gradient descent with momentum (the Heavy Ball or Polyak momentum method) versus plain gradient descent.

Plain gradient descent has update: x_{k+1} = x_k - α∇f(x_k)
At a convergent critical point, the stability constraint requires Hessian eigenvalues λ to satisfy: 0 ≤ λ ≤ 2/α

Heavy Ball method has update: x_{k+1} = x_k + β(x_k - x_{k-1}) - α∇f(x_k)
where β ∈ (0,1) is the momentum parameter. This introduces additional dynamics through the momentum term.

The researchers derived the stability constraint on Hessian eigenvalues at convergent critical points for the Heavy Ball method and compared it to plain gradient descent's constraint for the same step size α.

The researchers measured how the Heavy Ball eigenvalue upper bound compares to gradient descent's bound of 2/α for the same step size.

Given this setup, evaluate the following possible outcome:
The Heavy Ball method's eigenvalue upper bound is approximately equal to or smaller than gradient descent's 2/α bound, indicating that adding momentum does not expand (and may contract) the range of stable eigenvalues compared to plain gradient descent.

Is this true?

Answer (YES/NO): NO